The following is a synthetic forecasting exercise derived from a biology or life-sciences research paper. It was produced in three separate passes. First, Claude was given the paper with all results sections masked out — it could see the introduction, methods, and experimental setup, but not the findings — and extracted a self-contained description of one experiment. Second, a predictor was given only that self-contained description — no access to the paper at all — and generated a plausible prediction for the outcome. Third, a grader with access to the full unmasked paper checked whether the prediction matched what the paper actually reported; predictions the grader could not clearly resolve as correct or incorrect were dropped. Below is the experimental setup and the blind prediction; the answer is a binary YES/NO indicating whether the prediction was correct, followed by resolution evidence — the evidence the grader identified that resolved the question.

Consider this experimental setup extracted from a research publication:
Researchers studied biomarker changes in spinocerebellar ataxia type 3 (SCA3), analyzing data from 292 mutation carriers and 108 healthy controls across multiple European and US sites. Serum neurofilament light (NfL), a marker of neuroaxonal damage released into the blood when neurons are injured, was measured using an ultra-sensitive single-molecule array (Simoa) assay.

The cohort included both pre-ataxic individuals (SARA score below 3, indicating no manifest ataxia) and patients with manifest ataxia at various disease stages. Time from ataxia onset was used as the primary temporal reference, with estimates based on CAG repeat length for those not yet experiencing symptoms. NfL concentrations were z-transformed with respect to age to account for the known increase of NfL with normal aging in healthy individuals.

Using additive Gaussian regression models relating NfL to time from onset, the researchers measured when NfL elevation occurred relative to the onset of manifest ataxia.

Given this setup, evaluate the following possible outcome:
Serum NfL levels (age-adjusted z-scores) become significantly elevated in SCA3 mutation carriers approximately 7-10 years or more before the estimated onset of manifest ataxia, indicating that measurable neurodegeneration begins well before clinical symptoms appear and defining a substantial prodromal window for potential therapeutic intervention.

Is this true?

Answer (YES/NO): YES